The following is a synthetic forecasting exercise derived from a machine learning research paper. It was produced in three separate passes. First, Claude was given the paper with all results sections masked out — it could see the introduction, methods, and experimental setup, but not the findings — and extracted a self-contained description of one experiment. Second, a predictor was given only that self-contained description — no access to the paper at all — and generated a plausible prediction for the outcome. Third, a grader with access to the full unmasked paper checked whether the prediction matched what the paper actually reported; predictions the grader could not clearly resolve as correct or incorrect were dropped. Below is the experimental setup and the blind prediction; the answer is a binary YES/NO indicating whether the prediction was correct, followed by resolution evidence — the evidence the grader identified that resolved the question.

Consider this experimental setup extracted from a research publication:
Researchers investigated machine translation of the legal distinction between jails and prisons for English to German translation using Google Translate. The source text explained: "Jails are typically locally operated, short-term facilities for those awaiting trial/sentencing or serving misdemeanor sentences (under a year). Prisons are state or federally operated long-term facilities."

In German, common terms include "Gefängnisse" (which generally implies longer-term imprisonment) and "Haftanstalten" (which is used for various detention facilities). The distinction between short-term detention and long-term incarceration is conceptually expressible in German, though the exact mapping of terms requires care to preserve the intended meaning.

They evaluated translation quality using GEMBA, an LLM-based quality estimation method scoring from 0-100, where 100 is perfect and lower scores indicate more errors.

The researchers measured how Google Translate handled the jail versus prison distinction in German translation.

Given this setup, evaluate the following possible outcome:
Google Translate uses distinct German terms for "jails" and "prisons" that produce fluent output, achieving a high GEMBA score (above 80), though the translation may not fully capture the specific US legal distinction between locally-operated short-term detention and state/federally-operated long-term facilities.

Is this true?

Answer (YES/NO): NO